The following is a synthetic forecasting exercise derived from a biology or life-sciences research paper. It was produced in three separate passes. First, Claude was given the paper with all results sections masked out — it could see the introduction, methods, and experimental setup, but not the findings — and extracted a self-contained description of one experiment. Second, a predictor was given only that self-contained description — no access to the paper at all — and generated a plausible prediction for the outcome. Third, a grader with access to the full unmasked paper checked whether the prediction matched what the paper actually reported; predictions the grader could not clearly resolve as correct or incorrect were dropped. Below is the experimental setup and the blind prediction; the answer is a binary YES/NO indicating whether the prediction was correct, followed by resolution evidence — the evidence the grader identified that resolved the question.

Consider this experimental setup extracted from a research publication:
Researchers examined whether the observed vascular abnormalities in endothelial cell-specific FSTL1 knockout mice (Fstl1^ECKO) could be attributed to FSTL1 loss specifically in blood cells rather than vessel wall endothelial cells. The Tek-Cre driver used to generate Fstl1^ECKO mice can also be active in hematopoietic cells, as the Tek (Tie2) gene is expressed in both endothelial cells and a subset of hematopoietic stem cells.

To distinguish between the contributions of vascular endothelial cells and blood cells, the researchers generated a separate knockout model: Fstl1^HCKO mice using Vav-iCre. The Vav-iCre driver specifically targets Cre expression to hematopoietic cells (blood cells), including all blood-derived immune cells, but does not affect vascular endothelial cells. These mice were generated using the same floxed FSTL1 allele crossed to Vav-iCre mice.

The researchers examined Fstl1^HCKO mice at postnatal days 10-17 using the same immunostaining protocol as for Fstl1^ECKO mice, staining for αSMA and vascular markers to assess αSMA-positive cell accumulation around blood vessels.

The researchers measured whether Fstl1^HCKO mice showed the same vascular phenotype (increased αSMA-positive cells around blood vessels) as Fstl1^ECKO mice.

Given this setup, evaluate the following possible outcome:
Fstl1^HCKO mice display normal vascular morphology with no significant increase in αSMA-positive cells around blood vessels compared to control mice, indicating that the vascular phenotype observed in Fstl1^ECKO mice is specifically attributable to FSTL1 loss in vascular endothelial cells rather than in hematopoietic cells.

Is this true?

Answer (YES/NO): YES